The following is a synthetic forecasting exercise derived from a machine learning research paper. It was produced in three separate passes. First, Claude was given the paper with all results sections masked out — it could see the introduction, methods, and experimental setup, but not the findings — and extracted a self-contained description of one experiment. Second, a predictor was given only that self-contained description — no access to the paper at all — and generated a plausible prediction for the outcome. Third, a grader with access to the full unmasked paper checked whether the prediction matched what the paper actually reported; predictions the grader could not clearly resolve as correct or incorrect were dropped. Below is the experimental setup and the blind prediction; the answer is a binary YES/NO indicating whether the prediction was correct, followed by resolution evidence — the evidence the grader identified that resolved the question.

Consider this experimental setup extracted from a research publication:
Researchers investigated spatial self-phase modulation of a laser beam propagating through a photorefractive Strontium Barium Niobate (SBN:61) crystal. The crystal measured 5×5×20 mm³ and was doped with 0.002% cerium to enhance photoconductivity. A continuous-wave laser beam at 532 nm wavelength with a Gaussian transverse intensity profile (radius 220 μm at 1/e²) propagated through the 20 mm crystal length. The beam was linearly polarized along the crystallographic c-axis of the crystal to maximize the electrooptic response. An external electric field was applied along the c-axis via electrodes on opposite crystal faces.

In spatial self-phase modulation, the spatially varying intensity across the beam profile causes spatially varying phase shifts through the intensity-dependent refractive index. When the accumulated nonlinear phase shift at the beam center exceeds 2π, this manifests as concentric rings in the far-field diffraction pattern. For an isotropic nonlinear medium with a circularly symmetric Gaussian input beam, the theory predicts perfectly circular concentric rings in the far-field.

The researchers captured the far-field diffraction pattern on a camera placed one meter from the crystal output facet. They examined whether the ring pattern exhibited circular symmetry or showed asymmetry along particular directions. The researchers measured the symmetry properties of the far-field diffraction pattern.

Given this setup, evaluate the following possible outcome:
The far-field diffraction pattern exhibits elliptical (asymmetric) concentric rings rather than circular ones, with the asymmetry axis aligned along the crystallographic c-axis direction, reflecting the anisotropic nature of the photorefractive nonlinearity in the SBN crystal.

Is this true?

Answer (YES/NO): YES